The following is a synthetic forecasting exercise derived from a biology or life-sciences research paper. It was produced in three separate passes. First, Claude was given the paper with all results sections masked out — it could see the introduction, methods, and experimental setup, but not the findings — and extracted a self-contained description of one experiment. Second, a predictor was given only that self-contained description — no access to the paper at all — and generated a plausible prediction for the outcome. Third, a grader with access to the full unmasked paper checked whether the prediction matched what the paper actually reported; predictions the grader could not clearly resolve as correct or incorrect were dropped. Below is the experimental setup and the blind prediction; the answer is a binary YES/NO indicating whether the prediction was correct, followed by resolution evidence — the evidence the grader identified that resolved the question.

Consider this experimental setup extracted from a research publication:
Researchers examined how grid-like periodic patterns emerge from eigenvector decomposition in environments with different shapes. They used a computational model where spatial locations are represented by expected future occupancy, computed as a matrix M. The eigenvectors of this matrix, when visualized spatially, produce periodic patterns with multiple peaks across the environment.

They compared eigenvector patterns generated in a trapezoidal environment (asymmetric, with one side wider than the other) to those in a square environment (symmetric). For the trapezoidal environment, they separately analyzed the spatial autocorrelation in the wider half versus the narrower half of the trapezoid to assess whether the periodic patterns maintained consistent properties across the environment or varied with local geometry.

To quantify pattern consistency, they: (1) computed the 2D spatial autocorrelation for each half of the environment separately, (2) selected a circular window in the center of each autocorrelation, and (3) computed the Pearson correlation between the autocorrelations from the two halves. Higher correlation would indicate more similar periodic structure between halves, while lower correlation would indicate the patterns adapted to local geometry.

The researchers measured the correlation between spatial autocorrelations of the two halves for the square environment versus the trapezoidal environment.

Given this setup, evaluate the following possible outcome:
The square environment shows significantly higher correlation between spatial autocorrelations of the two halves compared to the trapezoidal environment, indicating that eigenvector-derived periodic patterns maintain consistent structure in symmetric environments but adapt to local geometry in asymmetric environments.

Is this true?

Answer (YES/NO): YES